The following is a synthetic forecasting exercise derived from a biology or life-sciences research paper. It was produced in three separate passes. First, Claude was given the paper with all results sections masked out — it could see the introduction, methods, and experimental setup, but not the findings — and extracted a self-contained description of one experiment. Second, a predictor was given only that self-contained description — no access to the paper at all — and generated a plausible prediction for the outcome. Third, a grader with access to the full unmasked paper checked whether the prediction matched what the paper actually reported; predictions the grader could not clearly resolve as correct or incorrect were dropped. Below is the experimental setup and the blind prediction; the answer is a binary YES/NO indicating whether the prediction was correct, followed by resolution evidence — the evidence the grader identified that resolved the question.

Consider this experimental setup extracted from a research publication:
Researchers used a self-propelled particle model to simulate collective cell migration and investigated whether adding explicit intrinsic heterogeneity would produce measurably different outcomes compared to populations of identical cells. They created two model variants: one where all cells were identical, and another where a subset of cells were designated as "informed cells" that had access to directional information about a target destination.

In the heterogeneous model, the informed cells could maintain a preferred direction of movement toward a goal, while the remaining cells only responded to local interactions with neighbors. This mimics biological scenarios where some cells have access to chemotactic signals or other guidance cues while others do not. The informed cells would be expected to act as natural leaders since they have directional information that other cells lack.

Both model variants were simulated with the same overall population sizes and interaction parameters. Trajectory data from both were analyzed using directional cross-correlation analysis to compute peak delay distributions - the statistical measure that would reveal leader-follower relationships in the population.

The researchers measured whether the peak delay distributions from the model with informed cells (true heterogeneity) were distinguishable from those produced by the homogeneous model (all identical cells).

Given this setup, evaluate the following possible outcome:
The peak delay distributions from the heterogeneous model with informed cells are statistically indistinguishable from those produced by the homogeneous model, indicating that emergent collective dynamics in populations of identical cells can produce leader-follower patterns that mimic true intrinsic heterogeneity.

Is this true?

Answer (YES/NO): YES